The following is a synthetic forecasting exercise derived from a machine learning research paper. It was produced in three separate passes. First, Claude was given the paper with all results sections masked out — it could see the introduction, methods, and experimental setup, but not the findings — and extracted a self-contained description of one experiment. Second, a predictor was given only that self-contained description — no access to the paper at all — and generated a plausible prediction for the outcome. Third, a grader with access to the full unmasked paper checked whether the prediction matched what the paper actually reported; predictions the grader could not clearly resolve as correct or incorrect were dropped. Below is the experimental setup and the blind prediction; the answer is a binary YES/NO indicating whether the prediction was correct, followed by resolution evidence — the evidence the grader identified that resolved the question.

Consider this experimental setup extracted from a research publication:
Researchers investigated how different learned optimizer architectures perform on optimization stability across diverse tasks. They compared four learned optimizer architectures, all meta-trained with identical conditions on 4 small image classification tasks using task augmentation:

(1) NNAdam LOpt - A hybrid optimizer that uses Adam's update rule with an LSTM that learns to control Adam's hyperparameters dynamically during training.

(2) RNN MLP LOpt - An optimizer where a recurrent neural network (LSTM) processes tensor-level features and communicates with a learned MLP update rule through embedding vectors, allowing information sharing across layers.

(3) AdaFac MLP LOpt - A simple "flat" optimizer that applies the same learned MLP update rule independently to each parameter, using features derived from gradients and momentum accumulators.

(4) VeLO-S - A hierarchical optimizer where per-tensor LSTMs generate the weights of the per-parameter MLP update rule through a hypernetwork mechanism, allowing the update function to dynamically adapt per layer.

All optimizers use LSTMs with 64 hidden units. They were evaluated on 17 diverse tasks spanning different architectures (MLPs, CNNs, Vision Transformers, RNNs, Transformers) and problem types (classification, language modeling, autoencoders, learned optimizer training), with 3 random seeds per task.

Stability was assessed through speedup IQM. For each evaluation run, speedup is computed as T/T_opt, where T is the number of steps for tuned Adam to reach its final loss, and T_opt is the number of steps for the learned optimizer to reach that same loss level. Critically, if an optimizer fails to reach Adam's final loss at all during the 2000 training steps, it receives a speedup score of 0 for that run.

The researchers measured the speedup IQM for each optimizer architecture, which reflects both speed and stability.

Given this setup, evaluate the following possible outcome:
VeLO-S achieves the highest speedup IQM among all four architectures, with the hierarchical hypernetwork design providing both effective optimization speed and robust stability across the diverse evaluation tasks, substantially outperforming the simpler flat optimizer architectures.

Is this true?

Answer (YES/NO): NO